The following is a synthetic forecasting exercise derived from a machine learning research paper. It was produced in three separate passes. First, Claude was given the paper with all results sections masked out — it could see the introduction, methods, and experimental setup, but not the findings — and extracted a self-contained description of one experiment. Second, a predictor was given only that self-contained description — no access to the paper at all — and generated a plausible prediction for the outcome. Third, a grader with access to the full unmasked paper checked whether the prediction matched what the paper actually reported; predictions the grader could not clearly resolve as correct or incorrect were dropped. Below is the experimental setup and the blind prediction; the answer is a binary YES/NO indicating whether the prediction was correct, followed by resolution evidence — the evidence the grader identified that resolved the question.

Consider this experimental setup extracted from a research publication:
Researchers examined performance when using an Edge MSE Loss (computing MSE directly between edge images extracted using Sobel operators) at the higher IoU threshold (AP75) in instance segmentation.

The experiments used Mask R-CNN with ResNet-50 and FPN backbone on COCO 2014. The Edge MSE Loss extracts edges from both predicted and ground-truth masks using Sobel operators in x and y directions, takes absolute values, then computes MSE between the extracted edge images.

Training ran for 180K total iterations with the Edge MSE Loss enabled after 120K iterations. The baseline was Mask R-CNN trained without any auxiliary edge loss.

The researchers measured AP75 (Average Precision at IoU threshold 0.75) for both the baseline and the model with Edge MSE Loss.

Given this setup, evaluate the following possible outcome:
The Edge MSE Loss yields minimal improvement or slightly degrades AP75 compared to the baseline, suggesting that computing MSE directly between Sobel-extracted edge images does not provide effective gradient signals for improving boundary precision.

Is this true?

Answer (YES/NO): NO